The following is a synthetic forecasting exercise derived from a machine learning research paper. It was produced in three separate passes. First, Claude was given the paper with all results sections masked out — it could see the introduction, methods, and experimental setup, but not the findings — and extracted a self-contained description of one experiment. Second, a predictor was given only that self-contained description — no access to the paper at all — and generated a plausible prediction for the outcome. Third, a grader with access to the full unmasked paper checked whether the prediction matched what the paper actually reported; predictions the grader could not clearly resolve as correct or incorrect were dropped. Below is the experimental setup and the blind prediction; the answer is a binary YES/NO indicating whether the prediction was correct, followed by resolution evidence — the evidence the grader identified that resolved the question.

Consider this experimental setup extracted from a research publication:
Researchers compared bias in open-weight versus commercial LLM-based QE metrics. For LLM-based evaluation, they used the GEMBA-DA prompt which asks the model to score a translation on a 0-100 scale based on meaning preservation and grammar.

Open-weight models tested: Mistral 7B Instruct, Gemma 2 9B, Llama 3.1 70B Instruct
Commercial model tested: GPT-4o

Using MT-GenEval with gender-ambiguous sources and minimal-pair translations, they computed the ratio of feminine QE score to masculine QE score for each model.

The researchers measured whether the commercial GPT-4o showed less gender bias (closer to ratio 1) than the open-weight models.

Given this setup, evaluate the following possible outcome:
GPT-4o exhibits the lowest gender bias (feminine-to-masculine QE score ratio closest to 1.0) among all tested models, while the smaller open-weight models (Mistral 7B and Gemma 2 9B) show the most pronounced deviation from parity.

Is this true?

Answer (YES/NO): NO